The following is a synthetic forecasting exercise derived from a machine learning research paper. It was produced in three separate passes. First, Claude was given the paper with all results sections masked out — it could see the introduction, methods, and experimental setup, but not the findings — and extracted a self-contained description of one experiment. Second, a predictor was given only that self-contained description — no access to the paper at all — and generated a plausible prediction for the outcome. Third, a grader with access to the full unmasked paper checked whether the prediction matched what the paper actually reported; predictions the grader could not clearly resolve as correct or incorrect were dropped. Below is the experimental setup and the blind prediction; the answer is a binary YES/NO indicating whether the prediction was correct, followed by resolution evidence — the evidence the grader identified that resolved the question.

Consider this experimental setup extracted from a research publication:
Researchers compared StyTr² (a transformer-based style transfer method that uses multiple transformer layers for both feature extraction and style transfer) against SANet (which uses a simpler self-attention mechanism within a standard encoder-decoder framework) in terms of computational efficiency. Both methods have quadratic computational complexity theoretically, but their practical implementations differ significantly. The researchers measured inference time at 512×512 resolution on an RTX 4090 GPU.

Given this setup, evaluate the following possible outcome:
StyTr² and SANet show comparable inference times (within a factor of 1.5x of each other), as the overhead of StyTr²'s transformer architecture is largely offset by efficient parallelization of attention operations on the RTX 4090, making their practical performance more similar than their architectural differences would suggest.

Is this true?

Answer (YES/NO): NO